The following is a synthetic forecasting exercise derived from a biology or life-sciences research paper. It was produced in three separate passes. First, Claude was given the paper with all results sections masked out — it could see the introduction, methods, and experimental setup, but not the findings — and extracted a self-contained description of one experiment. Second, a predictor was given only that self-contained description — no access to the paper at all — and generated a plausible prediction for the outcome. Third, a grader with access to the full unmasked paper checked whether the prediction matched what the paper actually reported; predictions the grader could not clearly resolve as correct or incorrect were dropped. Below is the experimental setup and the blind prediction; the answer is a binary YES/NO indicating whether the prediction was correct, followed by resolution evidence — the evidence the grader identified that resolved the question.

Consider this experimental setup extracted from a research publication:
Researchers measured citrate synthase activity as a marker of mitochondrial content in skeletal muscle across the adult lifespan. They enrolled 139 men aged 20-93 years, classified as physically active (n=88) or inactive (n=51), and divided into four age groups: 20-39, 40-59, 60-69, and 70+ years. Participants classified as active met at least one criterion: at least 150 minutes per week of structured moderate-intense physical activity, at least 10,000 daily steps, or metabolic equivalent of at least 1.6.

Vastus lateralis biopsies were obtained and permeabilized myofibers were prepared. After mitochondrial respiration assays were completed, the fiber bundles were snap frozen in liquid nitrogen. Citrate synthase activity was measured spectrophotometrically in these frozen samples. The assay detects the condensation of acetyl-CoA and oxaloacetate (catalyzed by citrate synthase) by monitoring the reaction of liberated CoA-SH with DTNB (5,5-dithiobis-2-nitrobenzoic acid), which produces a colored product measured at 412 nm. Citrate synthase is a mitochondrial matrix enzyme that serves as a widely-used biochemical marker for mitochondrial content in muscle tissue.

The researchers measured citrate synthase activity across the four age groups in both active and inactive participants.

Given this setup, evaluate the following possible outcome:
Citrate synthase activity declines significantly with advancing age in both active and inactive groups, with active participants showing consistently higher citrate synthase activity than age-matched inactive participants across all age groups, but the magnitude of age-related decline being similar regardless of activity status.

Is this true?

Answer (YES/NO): NO